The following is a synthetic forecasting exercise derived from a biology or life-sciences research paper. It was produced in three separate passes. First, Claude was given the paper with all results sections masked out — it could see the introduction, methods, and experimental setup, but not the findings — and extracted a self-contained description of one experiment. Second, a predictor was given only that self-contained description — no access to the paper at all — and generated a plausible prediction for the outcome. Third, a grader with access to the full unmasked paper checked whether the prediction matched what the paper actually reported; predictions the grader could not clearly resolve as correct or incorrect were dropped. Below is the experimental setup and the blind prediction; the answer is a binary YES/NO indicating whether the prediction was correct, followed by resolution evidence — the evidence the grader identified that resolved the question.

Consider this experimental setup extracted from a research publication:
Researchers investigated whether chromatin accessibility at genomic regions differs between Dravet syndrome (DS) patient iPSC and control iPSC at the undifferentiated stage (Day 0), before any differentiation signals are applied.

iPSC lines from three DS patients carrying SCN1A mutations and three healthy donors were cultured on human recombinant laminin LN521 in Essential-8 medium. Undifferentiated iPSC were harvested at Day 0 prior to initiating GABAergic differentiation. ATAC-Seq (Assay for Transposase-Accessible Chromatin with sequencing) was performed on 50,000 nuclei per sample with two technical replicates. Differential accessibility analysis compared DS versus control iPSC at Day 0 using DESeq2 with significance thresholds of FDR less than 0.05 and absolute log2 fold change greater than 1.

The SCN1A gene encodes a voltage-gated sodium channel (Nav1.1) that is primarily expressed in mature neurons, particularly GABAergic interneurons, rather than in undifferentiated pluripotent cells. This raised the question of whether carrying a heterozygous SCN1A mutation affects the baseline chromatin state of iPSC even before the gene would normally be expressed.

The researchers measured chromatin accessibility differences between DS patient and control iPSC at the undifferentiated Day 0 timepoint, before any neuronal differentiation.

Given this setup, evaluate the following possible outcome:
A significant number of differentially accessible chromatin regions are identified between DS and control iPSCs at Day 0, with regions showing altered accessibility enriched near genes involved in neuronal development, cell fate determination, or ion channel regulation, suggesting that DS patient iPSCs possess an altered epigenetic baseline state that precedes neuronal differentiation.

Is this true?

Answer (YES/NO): NO